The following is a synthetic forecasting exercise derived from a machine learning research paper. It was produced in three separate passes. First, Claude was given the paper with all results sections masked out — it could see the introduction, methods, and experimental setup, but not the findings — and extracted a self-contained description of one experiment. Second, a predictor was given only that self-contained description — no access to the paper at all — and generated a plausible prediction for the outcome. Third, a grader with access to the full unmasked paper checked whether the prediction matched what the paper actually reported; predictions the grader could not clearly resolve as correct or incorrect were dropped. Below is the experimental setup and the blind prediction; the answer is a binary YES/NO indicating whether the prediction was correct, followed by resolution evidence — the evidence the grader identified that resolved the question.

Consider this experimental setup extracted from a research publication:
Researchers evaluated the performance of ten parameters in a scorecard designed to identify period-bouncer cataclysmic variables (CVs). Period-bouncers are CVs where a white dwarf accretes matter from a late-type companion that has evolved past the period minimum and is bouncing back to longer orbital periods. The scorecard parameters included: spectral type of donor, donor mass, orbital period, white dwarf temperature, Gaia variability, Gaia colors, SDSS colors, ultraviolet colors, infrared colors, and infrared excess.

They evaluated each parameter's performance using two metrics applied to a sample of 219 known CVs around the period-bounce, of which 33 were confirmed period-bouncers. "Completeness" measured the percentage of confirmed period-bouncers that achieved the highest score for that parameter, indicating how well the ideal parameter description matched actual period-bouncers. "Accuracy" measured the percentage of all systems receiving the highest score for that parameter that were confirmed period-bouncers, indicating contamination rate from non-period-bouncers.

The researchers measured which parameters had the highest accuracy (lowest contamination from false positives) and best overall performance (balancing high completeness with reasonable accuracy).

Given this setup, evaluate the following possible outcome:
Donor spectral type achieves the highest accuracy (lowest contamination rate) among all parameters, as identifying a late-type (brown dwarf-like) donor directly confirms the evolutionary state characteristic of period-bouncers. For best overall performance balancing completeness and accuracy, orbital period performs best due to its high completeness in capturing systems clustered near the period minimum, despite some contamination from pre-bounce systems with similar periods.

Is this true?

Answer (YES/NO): NO